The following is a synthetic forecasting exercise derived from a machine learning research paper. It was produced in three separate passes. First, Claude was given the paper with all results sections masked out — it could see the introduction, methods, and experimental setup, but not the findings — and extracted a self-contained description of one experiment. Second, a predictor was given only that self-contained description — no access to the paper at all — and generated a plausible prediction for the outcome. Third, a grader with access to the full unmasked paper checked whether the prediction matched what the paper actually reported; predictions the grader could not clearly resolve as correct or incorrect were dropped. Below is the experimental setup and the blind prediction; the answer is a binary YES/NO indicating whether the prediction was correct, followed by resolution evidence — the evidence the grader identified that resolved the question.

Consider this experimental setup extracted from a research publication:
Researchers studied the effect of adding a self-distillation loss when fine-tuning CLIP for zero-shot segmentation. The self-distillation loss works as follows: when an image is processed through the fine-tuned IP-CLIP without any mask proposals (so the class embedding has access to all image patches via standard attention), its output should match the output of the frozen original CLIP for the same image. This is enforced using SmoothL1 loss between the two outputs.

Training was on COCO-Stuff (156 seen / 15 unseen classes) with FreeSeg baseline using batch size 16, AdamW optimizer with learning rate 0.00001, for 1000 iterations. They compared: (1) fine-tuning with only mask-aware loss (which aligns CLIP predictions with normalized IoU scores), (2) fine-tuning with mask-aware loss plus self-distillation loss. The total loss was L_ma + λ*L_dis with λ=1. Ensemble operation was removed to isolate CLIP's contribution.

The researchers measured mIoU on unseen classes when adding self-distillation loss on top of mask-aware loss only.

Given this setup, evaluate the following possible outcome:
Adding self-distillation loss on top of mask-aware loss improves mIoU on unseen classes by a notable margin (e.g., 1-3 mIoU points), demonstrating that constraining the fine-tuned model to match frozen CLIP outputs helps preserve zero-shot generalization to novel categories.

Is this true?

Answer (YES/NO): YES